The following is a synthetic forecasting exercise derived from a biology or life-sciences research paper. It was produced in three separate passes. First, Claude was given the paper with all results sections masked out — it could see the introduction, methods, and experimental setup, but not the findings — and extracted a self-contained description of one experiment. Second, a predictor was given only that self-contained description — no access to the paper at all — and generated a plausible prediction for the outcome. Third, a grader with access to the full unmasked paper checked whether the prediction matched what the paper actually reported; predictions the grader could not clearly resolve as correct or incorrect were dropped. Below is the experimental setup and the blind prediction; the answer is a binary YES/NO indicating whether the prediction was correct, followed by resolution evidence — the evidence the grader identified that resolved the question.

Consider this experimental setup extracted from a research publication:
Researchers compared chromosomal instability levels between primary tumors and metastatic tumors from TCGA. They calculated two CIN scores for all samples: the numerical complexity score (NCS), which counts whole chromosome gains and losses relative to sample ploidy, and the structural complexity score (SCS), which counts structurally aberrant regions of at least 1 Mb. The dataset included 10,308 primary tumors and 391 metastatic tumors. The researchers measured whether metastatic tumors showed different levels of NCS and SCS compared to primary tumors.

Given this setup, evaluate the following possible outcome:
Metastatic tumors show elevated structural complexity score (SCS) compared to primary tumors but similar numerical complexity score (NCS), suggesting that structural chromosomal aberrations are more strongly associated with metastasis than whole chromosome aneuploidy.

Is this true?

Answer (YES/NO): NO